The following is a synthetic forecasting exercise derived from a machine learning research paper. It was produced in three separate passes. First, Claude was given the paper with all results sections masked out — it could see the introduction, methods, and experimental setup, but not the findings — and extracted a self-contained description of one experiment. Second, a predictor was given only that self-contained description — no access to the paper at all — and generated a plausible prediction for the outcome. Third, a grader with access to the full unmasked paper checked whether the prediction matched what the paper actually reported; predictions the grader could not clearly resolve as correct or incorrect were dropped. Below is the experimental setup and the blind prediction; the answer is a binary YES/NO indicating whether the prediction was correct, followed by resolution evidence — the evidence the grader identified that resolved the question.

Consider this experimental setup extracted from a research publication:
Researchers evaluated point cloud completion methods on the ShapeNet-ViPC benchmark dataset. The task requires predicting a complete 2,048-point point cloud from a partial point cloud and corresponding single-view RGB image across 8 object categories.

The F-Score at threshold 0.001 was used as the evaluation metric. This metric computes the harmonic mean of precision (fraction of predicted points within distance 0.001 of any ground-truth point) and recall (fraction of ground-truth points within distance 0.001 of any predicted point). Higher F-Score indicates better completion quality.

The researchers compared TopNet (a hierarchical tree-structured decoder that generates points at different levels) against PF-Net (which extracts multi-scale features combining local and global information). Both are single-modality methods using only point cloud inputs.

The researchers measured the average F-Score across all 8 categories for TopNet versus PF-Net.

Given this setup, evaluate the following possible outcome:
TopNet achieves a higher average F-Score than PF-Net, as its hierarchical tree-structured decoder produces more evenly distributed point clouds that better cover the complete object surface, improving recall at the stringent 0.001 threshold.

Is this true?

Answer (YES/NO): NO